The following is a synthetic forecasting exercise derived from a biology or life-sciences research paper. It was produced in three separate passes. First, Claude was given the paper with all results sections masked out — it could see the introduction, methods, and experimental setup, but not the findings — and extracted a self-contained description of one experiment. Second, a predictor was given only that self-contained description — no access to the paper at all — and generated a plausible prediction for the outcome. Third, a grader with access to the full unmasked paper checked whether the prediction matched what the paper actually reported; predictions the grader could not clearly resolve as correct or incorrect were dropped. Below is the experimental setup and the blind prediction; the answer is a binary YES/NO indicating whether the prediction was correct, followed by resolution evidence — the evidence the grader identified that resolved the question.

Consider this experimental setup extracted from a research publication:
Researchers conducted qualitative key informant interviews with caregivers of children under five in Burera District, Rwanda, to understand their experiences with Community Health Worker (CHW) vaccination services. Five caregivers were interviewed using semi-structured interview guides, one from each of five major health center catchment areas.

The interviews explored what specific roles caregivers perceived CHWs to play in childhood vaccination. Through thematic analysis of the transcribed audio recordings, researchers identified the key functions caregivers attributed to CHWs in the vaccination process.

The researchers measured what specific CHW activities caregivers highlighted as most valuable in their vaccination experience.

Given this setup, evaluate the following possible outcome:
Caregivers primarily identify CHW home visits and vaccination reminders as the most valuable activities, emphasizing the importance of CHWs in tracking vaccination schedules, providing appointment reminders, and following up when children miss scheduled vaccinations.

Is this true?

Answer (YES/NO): YES